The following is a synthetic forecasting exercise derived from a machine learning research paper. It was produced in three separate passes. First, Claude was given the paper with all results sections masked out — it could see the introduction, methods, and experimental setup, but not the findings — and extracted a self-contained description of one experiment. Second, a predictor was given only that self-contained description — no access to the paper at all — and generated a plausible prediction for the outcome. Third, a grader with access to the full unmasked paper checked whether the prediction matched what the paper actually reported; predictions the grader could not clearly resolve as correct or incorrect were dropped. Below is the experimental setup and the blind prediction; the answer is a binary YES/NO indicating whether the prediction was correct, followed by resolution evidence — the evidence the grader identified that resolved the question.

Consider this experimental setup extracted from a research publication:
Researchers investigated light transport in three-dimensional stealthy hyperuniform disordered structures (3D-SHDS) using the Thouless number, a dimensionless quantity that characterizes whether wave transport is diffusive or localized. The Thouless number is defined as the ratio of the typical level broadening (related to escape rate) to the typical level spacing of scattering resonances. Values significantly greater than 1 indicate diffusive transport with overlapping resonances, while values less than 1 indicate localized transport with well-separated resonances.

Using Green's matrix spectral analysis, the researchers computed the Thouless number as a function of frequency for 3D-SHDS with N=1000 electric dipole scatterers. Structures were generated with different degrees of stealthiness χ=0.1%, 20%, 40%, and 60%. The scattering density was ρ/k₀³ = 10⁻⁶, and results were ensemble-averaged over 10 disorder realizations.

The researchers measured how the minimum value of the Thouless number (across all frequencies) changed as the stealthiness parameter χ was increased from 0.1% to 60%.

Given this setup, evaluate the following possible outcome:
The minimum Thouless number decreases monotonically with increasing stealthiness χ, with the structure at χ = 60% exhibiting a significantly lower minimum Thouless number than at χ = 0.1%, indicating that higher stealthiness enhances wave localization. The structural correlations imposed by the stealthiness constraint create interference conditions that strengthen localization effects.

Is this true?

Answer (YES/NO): NO